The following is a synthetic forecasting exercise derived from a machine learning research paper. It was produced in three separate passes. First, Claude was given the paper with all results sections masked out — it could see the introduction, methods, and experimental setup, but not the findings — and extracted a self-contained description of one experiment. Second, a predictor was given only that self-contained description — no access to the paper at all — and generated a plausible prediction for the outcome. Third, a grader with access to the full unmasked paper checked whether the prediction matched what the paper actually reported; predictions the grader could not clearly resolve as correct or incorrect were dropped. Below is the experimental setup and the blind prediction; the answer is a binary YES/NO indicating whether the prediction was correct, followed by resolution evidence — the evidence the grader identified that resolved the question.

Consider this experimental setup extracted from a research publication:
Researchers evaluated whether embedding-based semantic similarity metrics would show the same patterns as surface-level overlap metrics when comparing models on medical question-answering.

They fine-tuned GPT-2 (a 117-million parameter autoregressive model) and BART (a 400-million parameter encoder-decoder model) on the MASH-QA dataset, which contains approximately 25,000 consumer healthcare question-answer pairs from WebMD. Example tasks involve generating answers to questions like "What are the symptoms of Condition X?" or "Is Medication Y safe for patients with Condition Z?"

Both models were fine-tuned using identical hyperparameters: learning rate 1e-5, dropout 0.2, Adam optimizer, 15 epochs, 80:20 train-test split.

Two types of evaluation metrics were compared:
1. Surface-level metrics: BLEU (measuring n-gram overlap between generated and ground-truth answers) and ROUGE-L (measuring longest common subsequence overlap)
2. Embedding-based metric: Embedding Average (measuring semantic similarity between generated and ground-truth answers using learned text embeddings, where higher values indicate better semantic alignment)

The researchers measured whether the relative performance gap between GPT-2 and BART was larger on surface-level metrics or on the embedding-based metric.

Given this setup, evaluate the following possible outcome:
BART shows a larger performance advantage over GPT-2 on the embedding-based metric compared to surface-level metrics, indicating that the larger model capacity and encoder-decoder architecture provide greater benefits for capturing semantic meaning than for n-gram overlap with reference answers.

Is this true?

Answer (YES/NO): NO